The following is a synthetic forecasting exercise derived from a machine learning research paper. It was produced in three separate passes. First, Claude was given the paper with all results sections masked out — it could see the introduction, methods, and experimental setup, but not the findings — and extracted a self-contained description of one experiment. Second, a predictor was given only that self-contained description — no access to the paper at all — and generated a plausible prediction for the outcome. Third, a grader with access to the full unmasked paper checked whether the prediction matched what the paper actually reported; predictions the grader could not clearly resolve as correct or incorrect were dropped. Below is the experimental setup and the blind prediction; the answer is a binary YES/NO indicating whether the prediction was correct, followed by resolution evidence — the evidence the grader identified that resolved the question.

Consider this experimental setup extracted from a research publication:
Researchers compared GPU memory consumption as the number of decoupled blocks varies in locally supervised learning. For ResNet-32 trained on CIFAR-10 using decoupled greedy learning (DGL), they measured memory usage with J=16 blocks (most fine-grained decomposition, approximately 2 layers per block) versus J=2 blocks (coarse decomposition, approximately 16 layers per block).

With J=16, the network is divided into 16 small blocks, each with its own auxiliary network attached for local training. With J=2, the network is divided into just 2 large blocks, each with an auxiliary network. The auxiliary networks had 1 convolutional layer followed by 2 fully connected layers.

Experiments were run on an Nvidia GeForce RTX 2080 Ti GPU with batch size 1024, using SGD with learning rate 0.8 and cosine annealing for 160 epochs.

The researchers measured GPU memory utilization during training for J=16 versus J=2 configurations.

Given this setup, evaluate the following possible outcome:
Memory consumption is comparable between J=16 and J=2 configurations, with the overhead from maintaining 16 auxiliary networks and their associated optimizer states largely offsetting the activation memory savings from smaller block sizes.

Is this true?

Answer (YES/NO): NO